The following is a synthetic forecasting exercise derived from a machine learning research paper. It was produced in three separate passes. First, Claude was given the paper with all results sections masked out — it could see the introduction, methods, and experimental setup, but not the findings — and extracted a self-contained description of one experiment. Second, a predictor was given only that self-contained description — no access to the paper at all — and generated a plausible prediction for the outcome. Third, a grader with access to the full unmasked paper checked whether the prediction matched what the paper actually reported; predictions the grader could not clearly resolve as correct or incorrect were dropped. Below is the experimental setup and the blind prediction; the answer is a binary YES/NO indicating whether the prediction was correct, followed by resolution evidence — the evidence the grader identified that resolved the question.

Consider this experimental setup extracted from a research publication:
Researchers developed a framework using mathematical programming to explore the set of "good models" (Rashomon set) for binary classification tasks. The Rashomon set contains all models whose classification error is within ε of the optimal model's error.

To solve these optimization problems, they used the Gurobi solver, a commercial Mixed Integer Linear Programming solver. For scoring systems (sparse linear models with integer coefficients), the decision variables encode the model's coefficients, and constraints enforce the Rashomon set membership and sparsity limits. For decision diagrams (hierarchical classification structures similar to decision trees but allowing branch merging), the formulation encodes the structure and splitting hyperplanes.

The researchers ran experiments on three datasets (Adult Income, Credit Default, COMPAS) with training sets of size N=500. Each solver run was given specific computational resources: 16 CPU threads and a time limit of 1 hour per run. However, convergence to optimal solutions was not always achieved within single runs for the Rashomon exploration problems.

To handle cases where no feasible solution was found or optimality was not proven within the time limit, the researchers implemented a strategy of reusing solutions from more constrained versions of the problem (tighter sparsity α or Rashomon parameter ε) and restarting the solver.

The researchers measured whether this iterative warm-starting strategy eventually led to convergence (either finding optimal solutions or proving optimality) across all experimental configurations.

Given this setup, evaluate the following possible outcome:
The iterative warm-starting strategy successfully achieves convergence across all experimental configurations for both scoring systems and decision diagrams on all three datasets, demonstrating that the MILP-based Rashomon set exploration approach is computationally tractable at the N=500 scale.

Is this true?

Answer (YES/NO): YES